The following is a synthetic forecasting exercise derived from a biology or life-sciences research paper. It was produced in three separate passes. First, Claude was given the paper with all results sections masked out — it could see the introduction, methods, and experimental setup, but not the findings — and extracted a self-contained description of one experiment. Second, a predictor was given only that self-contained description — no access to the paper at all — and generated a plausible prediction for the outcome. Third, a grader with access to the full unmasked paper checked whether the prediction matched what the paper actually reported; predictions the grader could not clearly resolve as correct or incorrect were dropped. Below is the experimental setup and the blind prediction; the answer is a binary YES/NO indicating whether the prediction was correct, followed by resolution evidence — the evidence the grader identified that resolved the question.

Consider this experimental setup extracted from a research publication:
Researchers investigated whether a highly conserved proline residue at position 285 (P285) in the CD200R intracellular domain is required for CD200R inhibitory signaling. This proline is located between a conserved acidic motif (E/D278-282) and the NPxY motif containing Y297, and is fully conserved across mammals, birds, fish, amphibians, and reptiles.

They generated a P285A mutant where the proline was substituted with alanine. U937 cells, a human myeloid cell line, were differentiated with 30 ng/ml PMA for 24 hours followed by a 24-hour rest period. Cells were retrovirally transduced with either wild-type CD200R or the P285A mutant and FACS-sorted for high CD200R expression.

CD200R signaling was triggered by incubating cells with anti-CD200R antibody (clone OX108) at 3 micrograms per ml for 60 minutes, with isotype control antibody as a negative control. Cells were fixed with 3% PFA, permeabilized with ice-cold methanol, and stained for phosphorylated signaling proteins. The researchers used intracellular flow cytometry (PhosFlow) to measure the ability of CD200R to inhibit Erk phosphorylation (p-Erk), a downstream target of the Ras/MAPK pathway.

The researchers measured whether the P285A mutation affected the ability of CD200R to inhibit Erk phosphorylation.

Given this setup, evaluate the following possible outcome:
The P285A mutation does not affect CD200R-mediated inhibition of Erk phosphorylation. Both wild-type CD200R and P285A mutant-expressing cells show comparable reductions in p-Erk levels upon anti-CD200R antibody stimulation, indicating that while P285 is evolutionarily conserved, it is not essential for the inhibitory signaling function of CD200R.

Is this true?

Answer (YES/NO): NO